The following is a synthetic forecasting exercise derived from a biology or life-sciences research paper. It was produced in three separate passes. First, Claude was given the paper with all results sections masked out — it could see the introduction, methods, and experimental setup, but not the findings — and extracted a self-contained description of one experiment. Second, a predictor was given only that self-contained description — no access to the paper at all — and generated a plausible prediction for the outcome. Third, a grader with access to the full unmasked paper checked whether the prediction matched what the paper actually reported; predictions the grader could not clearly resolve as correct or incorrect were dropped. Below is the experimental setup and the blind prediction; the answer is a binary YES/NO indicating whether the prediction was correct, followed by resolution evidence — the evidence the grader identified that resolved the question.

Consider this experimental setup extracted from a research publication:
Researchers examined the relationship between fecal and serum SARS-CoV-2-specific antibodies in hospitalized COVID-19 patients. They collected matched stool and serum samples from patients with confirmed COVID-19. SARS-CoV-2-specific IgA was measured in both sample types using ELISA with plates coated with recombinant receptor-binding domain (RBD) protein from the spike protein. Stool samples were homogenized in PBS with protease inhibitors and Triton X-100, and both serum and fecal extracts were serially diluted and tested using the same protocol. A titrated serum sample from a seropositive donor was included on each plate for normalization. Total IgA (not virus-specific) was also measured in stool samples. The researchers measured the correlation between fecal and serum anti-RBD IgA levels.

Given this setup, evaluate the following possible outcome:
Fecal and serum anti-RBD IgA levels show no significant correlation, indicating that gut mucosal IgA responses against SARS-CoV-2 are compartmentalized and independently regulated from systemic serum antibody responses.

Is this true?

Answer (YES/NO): NO